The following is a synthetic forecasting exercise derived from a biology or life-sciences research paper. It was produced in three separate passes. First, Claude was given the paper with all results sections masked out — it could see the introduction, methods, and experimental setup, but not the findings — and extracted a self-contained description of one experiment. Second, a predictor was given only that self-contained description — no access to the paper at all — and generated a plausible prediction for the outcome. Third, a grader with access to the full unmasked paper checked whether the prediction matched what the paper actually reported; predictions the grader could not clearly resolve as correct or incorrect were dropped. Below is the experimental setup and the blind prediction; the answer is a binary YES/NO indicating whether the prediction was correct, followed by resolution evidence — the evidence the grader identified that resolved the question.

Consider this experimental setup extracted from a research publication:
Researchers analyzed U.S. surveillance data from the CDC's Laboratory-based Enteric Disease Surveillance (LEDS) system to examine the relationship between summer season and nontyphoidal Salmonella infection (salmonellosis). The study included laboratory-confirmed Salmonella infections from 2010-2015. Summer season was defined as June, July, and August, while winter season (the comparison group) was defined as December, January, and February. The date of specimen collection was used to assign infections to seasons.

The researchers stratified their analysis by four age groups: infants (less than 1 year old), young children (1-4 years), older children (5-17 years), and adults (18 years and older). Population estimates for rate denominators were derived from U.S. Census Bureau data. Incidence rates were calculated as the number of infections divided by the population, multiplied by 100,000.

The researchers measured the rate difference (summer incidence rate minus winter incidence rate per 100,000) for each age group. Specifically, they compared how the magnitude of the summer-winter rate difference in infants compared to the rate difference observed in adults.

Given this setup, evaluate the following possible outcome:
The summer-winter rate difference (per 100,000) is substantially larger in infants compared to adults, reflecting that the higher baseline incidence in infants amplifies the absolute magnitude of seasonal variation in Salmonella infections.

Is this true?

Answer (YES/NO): YES